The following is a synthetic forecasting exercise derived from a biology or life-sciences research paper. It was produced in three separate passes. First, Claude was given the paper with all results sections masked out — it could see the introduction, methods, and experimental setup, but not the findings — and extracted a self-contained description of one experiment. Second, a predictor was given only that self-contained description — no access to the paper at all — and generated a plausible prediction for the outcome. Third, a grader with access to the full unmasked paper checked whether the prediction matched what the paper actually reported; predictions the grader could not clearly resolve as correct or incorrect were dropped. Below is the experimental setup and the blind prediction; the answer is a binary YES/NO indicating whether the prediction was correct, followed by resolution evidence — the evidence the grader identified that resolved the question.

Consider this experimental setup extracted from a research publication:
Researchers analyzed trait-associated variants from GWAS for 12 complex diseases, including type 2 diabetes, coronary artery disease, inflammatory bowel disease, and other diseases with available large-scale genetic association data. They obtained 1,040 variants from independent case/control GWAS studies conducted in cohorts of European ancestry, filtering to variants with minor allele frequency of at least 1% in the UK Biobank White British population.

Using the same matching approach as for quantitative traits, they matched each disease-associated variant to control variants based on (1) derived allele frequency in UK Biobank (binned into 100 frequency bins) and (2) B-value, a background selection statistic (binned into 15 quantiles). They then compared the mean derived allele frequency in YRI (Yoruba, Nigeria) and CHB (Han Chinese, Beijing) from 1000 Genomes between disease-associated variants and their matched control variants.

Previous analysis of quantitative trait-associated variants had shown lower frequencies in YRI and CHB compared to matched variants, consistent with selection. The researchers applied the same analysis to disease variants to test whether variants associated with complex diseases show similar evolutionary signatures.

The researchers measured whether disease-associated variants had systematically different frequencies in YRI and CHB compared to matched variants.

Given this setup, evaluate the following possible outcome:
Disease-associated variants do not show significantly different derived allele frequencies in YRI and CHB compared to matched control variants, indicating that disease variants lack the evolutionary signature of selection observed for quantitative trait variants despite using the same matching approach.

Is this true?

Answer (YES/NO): NO